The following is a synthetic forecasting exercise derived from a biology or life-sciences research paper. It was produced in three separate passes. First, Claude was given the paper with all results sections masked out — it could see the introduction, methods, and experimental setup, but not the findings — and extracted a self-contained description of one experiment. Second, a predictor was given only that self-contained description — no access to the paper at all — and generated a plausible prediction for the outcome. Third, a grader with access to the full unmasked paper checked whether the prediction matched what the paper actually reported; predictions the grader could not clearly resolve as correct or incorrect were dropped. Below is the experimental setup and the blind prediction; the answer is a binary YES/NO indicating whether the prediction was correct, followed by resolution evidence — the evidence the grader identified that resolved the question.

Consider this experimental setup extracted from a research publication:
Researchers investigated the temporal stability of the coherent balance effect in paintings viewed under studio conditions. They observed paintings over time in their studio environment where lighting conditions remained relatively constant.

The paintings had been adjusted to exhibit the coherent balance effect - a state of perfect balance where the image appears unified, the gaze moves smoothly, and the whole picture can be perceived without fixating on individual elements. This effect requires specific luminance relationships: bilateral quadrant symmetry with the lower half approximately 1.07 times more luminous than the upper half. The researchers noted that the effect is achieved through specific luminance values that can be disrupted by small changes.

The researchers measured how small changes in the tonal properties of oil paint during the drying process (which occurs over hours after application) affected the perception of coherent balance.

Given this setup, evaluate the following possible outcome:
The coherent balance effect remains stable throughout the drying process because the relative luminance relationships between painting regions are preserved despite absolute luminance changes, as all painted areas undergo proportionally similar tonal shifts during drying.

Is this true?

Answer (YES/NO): NO